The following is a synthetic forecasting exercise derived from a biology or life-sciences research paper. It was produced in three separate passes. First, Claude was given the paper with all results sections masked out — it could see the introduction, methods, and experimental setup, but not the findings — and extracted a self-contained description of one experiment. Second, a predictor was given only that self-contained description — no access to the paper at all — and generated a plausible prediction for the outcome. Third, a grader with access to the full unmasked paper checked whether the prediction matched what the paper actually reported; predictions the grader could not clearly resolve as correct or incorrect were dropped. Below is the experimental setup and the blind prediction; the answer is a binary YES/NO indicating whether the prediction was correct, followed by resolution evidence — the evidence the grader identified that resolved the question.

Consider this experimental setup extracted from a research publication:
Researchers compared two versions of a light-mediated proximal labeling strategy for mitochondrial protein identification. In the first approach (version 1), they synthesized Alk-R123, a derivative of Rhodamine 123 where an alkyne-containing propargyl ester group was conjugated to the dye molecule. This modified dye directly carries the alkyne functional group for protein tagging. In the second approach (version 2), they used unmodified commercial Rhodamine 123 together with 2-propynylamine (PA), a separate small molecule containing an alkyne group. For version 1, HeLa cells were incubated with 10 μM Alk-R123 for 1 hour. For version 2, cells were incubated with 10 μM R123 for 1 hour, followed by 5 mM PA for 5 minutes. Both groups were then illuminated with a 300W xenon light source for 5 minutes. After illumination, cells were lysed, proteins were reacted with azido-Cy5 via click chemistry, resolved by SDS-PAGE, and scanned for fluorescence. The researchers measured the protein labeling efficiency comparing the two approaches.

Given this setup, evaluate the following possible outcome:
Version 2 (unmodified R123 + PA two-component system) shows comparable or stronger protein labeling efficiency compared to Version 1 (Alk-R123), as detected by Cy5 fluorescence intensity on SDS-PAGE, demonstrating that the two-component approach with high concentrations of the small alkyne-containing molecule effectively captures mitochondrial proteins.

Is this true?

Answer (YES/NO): YES